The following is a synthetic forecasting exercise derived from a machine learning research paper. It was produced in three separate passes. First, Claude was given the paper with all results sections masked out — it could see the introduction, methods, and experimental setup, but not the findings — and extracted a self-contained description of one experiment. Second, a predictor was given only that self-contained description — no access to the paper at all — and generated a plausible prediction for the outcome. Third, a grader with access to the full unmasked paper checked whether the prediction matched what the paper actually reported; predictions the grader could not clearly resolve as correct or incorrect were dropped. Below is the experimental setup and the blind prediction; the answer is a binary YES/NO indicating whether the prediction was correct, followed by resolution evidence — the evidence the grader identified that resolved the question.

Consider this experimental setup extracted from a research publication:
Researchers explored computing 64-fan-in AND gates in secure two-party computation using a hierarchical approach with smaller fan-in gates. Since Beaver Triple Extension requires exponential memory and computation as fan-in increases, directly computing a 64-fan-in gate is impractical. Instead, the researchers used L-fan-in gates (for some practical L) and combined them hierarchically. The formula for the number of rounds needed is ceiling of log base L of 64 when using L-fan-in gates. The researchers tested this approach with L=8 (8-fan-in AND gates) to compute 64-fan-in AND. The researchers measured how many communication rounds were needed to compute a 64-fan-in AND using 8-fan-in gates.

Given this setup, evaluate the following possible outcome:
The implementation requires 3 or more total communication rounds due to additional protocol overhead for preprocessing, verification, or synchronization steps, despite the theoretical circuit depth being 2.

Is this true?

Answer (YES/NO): NO